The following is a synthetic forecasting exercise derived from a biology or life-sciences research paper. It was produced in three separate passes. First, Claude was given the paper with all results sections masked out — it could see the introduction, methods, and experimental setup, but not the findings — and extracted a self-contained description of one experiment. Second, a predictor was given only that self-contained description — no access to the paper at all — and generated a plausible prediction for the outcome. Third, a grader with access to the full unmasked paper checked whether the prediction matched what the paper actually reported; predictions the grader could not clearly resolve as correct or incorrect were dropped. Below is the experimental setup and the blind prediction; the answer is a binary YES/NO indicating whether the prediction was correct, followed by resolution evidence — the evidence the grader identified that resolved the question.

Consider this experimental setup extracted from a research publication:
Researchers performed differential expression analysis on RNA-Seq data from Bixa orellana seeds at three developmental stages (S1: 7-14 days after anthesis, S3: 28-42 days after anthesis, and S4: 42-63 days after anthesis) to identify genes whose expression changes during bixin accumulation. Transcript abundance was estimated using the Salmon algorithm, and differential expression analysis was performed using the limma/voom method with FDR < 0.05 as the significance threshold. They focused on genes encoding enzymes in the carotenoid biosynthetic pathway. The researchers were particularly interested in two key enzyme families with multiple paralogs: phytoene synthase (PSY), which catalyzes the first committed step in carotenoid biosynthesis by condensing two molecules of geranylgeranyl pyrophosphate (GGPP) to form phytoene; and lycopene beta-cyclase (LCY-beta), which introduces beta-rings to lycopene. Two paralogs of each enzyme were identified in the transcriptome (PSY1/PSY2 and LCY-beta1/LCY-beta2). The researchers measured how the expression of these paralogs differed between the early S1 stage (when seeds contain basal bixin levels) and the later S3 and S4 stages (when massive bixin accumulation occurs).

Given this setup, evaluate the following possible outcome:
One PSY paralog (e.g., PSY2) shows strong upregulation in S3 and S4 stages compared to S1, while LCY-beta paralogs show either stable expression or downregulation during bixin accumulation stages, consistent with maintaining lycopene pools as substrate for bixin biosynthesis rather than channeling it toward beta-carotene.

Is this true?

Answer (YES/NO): NO